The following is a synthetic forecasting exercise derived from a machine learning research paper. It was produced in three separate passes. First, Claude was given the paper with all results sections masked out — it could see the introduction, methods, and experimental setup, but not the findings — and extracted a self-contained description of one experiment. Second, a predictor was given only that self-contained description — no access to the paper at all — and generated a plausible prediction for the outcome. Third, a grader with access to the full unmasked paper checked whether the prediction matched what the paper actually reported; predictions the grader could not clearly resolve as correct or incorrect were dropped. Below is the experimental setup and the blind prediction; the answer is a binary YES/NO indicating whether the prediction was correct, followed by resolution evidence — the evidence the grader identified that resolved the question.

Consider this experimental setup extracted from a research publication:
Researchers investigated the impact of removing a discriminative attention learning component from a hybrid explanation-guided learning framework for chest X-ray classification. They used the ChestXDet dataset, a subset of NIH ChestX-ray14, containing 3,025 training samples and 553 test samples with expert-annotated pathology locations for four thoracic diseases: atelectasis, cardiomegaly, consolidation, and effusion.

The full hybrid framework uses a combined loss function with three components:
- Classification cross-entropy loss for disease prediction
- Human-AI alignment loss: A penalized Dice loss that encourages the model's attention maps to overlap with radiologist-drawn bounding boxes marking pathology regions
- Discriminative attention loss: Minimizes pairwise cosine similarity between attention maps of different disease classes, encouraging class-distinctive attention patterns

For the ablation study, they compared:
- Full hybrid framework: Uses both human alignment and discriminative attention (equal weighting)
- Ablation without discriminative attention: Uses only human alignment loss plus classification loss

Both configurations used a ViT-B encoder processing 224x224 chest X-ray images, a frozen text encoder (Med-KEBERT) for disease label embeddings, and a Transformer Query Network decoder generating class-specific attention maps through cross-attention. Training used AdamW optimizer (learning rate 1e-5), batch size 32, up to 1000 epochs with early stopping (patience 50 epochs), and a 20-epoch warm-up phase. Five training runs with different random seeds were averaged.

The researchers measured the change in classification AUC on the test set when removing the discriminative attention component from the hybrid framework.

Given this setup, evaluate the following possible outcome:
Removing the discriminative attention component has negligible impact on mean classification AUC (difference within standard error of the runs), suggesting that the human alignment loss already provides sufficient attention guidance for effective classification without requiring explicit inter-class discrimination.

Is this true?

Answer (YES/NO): NO